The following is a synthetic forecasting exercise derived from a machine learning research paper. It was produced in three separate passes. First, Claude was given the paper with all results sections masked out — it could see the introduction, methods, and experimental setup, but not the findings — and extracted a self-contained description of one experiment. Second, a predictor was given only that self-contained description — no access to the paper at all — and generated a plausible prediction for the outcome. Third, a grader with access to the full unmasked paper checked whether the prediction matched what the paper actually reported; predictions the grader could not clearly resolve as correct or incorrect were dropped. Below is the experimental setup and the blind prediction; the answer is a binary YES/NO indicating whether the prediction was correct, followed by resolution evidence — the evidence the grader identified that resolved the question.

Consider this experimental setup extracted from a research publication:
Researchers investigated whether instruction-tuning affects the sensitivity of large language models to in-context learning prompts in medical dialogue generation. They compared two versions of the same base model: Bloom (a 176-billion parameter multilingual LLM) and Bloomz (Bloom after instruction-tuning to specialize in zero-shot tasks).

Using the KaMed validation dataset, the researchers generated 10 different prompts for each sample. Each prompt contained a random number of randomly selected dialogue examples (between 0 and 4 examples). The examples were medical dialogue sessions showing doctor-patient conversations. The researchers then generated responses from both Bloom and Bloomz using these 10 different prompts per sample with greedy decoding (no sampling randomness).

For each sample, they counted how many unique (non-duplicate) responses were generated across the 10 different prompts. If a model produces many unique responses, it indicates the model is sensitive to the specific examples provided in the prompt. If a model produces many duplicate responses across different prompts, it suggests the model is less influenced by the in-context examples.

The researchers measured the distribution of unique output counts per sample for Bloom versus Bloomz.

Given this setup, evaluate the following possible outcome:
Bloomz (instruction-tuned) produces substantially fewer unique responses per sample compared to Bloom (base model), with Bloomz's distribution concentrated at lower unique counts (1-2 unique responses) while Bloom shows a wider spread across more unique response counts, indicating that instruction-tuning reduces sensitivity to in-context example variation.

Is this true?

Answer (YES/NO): YES